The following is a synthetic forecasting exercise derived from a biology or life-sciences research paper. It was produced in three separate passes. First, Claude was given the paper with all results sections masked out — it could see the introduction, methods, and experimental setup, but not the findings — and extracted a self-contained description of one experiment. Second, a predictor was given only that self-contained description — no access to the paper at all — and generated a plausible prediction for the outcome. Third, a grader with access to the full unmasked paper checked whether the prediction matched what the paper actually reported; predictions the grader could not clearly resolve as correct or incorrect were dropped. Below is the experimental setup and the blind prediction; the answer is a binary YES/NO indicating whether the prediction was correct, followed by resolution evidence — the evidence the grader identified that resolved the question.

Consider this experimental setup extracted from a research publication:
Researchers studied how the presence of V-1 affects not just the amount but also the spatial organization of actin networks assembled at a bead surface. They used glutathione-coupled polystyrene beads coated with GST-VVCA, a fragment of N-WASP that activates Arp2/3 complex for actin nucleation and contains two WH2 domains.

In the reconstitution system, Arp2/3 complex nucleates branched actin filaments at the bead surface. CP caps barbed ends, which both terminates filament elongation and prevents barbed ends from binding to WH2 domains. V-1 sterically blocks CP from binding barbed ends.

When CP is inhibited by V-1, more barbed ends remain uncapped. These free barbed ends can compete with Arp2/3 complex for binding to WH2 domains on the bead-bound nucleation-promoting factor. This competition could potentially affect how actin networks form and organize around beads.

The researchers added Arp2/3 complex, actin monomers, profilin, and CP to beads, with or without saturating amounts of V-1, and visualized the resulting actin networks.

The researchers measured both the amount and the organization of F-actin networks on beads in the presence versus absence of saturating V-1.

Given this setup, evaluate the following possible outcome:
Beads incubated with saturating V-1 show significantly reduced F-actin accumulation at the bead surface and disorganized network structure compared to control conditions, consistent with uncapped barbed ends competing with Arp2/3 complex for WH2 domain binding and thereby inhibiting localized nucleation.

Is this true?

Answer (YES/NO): NO